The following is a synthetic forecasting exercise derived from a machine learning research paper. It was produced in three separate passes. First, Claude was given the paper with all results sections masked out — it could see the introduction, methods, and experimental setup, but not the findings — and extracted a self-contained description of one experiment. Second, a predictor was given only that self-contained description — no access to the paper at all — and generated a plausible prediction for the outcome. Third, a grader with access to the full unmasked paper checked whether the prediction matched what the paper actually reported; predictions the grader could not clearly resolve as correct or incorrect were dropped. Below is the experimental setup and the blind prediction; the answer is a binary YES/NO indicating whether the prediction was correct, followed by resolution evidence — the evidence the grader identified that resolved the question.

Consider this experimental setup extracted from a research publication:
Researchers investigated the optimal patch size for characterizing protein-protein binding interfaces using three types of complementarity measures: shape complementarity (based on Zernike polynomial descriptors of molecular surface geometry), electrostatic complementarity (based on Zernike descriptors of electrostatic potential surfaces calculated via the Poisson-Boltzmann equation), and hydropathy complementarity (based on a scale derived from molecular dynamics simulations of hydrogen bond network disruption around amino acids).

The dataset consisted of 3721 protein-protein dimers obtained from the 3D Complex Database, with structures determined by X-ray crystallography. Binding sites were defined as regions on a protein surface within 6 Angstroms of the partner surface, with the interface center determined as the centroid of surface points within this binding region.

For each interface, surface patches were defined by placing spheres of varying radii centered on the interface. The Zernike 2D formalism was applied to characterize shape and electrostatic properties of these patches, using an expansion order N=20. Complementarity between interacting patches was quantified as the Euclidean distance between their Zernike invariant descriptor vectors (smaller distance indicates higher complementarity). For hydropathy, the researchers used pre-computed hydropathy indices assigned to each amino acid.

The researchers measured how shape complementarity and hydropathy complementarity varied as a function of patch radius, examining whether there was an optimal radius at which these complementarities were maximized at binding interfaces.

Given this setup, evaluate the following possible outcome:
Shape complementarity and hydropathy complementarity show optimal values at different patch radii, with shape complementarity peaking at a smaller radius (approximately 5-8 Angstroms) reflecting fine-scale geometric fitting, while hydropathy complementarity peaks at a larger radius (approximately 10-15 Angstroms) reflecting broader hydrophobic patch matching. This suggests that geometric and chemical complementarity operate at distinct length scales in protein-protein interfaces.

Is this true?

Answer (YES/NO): NO